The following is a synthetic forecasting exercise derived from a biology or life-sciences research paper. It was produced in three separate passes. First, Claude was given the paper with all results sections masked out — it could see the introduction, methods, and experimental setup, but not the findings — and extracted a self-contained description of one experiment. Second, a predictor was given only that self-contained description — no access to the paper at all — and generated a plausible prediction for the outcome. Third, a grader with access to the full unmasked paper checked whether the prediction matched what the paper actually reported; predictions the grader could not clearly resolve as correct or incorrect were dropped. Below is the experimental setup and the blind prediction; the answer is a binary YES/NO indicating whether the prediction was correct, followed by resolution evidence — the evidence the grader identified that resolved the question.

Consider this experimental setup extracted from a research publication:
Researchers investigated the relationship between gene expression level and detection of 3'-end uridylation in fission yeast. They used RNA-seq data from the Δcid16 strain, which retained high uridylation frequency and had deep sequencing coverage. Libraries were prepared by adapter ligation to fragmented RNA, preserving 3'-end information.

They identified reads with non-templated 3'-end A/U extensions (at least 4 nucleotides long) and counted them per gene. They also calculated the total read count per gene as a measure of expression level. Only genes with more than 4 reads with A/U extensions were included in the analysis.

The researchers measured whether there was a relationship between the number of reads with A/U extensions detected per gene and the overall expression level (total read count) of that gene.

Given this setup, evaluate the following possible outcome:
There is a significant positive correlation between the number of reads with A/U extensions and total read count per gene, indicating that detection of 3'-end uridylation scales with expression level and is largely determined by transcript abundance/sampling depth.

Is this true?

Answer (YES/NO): YES